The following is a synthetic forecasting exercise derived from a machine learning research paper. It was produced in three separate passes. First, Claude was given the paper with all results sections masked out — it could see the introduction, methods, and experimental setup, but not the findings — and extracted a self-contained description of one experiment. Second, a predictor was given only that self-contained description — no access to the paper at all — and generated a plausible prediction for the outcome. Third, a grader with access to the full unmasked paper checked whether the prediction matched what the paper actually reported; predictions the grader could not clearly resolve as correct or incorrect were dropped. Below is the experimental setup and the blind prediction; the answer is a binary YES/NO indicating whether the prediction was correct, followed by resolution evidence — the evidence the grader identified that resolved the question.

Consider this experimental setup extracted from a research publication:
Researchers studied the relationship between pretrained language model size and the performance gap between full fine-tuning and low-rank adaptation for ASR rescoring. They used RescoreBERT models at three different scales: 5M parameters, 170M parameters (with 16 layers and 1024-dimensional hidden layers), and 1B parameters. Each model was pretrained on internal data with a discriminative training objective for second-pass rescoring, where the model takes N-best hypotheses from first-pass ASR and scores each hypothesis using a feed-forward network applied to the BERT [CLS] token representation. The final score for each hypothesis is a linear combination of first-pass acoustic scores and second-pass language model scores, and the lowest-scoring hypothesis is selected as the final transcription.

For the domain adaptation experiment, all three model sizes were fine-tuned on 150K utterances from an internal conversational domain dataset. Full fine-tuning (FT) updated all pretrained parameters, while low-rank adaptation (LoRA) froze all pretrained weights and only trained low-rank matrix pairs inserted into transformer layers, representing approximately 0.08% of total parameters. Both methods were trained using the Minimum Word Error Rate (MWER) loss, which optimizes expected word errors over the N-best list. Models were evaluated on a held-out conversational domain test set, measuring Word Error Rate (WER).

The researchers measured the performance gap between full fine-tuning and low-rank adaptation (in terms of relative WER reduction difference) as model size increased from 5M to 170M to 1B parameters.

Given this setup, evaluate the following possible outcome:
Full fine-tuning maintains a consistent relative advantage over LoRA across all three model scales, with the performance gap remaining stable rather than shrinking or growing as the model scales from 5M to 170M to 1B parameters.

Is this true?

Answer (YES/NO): NO